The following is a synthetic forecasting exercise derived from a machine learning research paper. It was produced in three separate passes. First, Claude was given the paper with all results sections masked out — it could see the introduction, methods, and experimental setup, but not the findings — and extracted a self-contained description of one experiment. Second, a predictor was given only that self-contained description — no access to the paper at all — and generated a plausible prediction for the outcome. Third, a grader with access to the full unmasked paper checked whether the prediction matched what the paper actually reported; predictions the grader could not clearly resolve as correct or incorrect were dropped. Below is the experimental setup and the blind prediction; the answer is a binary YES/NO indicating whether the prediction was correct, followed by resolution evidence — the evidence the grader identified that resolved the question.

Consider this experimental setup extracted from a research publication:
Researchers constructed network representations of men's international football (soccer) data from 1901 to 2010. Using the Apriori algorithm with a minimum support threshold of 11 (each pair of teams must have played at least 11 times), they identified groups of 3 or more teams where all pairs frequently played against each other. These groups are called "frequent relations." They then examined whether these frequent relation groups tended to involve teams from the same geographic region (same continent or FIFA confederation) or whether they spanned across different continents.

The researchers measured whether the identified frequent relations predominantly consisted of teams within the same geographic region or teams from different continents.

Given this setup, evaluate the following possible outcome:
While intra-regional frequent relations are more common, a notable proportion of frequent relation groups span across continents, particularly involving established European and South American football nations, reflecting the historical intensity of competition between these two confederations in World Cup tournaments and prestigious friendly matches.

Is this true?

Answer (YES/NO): NO